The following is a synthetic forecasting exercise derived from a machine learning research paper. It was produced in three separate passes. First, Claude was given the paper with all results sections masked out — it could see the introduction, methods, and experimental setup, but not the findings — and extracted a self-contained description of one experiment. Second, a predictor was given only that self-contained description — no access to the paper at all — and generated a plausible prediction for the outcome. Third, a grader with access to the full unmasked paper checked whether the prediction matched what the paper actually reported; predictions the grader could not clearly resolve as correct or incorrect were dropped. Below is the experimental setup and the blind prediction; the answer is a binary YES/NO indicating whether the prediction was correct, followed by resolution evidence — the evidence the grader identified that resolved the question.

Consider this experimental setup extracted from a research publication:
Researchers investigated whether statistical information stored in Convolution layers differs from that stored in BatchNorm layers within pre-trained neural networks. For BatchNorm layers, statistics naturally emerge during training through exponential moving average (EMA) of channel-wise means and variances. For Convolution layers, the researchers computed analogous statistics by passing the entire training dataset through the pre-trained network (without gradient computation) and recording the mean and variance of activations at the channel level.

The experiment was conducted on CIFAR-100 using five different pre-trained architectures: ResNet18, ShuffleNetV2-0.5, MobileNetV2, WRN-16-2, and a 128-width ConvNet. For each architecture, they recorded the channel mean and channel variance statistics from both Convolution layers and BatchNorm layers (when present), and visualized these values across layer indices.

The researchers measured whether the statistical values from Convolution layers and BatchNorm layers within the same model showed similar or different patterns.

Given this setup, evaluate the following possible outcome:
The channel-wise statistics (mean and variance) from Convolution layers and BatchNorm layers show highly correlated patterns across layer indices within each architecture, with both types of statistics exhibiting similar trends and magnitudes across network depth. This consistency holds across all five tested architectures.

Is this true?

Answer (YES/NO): NO